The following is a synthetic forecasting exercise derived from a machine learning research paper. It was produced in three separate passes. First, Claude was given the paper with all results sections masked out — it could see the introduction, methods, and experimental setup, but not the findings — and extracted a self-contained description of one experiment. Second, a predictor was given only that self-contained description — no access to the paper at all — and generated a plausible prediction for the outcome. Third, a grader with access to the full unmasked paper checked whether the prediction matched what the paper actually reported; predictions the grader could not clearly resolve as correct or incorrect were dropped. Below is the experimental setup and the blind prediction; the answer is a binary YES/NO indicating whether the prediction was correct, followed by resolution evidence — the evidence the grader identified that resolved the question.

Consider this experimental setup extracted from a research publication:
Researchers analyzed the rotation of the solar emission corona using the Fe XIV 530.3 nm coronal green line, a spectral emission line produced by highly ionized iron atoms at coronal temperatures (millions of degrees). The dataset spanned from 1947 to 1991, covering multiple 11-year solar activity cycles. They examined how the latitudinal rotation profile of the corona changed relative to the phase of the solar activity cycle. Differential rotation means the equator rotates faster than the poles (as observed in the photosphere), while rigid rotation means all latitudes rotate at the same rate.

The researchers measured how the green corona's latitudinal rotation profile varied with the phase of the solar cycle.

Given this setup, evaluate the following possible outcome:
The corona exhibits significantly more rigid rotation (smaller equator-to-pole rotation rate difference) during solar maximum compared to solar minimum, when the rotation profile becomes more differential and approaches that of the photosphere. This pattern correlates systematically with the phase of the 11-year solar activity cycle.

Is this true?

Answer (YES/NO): NO